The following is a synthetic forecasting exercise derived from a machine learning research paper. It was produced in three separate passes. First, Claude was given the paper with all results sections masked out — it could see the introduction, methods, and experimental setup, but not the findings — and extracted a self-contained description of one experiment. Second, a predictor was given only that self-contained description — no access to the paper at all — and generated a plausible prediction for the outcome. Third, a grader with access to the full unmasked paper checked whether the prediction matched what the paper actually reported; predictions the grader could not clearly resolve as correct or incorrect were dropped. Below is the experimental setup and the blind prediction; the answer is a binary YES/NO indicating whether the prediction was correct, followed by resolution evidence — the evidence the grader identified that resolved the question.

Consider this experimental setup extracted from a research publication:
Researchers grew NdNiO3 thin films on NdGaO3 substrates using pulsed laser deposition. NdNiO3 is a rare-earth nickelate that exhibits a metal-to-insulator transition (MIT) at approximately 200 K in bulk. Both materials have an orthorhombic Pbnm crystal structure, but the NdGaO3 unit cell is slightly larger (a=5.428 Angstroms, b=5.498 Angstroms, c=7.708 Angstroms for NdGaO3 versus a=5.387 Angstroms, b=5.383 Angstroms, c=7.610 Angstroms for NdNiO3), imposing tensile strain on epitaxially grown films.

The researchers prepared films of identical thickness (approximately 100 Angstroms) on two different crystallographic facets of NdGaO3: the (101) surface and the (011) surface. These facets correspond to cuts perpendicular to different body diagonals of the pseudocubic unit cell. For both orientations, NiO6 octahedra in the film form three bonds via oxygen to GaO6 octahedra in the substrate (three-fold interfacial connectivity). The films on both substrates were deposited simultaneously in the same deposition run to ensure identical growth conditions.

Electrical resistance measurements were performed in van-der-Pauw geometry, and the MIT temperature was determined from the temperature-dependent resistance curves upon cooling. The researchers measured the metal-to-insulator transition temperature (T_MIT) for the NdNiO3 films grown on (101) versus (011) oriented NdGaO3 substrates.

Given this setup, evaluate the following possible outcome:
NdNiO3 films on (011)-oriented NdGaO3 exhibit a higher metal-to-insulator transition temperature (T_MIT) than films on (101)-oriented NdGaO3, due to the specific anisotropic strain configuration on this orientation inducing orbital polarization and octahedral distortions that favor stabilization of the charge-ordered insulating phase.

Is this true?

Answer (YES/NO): NO